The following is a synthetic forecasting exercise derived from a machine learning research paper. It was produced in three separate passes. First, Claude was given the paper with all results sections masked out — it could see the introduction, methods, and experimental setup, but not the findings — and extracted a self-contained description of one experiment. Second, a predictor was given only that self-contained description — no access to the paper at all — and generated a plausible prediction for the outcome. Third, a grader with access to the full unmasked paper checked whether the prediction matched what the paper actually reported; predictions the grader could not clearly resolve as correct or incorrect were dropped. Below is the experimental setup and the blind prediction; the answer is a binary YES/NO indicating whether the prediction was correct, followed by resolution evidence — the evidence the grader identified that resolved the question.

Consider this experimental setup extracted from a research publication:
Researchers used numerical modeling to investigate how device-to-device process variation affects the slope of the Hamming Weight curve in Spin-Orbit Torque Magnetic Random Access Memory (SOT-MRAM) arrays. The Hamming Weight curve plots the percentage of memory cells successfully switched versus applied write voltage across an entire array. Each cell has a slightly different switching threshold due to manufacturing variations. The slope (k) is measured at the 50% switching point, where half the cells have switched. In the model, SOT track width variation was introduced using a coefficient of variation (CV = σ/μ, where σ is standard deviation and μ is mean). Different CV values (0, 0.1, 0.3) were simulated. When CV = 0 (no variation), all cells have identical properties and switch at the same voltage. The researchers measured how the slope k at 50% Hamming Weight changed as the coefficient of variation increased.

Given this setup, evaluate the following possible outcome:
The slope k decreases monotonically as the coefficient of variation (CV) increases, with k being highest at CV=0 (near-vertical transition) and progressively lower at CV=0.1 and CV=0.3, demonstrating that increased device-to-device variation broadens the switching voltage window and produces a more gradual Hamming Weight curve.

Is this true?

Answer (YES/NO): YES